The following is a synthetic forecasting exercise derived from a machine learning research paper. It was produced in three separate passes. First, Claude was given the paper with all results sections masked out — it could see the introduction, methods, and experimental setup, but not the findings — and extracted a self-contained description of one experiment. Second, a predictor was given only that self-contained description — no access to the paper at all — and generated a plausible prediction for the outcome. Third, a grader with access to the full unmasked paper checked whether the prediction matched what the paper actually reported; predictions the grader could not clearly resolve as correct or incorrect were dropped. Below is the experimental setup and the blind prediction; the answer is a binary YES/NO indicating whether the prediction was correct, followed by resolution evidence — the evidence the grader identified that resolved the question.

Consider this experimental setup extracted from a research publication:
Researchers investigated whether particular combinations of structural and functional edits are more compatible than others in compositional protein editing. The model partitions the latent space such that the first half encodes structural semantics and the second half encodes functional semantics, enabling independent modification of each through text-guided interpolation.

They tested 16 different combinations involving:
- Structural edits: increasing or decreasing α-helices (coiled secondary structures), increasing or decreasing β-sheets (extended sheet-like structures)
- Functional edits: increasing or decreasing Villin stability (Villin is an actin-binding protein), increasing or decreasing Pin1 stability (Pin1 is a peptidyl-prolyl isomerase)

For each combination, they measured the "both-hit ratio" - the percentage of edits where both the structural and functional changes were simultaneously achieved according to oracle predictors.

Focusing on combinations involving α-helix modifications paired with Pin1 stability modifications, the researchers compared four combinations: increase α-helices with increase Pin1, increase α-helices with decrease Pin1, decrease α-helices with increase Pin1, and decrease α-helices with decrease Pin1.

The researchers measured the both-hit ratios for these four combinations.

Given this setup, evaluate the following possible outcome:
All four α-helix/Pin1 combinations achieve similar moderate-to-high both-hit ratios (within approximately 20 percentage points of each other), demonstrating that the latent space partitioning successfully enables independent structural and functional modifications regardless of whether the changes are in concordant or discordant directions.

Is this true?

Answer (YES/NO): NO